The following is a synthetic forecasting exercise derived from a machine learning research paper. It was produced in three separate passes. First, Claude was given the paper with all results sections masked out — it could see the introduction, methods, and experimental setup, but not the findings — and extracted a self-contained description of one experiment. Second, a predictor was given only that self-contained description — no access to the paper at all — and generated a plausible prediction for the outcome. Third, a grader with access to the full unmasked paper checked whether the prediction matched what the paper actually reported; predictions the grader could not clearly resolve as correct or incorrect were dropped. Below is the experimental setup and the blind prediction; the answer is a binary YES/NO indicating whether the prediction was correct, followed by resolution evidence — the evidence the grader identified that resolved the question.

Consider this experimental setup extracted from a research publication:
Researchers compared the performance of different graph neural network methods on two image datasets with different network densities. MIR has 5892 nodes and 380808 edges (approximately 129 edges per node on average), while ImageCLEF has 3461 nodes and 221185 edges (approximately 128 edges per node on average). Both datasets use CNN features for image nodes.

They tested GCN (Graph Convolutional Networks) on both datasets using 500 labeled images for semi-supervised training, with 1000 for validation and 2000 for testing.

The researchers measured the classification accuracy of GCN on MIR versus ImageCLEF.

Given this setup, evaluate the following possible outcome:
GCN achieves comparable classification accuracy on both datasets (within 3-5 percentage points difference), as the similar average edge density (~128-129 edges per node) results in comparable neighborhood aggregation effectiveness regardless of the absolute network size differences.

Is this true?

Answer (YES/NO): YES